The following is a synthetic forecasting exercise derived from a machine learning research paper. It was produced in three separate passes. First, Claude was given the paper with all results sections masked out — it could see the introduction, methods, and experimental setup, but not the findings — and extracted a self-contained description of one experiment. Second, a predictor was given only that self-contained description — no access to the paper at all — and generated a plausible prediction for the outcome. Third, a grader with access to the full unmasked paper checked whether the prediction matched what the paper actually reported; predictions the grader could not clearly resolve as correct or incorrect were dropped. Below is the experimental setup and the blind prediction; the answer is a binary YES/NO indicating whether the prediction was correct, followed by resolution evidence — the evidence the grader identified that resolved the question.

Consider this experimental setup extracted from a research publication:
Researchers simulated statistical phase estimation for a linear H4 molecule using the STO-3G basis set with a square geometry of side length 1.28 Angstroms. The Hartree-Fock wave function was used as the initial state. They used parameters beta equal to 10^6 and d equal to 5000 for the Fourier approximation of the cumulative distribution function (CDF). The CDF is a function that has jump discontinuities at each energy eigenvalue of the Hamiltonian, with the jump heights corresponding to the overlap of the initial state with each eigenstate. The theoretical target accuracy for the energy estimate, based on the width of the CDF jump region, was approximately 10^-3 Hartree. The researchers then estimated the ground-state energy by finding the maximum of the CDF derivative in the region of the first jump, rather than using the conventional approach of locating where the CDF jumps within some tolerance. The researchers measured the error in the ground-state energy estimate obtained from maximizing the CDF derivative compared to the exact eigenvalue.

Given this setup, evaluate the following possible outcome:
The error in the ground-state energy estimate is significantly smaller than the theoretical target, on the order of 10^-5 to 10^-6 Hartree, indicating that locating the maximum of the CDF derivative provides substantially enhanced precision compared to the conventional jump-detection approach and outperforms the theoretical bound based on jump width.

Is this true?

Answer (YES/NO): YES